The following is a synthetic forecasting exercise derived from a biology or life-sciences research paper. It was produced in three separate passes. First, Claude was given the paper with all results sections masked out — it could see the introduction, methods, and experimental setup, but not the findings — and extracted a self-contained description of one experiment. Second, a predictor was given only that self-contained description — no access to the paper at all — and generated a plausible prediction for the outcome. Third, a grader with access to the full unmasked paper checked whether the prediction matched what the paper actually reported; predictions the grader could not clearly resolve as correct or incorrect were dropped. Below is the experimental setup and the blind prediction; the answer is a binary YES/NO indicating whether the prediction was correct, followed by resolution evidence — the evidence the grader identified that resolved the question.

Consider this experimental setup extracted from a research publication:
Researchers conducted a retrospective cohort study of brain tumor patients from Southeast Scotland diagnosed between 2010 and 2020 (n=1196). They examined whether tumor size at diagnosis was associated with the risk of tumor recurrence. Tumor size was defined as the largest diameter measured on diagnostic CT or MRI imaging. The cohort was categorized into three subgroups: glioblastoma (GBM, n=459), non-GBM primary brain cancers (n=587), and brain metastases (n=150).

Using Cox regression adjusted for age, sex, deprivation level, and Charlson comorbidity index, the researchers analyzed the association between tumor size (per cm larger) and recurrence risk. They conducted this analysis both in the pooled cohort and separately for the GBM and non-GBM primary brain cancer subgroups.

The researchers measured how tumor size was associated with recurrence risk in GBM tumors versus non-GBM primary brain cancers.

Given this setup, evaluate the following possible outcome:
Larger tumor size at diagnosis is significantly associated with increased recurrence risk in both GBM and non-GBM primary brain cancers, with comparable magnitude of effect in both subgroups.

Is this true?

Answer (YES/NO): NO